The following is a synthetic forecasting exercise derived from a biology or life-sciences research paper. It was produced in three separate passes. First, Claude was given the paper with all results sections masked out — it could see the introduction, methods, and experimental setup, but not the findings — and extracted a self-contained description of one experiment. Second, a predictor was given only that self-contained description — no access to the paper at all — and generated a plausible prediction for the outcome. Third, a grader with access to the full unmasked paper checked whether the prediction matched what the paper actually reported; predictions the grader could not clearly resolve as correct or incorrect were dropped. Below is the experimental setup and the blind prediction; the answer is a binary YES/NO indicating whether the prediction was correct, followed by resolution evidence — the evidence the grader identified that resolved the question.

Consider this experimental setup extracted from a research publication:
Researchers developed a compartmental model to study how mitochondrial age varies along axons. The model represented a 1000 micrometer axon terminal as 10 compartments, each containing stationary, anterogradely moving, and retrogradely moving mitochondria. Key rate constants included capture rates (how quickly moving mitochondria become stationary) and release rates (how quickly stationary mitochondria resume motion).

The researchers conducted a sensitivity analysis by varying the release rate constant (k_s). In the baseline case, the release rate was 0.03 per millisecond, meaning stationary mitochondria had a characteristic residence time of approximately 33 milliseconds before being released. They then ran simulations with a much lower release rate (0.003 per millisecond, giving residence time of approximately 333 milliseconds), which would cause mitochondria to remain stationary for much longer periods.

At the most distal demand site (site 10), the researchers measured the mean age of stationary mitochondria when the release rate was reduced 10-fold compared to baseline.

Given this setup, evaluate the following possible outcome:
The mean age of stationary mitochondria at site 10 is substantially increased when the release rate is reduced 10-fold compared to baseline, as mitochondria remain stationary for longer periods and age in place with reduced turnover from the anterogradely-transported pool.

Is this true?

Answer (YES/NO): NO